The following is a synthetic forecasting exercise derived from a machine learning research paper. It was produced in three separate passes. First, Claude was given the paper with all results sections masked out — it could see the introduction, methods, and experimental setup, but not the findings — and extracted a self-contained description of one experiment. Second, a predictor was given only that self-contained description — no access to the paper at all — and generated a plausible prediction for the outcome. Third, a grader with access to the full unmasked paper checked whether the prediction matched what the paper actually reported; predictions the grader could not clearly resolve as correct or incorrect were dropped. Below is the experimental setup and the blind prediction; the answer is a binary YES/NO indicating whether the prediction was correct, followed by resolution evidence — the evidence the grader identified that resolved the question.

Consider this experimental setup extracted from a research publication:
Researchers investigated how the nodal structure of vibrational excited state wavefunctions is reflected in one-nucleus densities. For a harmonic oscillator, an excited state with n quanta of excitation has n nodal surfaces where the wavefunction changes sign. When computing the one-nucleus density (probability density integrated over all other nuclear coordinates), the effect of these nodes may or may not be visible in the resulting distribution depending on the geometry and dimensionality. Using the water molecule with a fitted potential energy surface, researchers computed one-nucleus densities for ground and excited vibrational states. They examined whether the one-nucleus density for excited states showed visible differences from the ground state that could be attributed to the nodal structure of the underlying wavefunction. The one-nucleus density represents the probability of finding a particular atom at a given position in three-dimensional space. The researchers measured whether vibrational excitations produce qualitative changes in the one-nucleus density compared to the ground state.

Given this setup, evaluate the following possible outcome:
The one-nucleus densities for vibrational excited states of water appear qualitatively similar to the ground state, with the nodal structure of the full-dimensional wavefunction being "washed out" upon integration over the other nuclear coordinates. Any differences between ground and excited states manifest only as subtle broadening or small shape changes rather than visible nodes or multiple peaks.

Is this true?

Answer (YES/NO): NO